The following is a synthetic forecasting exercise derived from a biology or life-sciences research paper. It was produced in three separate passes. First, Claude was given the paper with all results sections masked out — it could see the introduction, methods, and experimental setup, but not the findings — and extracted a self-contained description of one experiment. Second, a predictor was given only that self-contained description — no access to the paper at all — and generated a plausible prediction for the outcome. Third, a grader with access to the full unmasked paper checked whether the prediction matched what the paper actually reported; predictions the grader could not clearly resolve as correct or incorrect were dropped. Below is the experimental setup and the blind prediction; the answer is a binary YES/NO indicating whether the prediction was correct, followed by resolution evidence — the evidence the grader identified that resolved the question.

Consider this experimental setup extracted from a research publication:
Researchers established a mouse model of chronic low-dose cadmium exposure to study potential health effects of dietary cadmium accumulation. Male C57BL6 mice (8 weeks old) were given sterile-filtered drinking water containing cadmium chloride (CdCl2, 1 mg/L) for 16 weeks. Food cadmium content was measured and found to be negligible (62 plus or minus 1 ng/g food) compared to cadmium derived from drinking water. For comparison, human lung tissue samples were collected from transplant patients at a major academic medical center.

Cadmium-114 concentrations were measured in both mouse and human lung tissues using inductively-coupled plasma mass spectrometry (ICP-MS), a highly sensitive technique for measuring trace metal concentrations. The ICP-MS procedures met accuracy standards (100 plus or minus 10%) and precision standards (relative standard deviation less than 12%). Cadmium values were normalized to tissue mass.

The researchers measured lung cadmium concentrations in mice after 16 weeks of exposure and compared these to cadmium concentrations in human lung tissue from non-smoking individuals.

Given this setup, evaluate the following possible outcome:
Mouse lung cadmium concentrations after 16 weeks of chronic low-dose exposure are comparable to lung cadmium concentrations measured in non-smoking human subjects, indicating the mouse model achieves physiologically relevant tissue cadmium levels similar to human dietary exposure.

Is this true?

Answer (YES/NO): YES